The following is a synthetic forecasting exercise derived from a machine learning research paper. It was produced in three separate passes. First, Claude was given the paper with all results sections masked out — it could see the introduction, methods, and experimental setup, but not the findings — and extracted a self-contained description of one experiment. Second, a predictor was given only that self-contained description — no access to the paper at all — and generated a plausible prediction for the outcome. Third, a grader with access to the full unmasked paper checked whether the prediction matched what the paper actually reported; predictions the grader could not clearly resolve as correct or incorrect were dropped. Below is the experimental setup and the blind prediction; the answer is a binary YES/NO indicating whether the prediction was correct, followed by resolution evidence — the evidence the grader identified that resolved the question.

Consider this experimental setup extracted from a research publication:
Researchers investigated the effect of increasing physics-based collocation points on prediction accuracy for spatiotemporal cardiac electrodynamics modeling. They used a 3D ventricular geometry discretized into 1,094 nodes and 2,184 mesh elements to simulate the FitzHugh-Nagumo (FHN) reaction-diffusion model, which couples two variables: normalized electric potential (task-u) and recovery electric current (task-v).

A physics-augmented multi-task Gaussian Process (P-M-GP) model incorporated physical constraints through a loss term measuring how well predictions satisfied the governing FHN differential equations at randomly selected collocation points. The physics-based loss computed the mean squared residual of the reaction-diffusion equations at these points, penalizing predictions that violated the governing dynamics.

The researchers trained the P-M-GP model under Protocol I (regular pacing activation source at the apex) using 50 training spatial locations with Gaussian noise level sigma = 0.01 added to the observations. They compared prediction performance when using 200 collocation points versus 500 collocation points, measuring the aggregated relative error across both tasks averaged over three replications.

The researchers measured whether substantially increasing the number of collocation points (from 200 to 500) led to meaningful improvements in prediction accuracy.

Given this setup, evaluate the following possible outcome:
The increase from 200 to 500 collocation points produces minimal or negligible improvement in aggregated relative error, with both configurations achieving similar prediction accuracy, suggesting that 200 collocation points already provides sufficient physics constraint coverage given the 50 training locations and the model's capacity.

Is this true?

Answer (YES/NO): YES